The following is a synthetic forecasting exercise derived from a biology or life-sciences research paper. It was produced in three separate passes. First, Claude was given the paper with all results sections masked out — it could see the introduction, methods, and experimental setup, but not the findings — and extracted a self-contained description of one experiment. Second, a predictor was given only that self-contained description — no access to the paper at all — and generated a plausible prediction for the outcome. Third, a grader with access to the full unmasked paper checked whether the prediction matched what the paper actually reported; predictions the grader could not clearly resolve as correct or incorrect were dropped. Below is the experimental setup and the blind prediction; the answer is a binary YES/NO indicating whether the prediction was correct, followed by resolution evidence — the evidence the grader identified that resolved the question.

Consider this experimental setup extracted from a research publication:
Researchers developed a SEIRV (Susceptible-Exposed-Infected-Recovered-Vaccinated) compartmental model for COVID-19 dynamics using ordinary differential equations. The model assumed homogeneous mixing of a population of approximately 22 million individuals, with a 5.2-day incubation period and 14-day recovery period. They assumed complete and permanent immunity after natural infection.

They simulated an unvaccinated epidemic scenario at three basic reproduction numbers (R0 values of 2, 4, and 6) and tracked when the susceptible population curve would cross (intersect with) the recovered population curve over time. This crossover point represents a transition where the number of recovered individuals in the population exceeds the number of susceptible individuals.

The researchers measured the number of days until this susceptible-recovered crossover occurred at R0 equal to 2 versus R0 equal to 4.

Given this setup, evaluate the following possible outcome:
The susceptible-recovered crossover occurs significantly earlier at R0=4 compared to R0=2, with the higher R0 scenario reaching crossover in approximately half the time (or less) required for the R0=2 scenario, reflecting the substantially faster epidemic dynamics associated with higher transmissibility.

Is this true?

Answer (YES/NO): YES